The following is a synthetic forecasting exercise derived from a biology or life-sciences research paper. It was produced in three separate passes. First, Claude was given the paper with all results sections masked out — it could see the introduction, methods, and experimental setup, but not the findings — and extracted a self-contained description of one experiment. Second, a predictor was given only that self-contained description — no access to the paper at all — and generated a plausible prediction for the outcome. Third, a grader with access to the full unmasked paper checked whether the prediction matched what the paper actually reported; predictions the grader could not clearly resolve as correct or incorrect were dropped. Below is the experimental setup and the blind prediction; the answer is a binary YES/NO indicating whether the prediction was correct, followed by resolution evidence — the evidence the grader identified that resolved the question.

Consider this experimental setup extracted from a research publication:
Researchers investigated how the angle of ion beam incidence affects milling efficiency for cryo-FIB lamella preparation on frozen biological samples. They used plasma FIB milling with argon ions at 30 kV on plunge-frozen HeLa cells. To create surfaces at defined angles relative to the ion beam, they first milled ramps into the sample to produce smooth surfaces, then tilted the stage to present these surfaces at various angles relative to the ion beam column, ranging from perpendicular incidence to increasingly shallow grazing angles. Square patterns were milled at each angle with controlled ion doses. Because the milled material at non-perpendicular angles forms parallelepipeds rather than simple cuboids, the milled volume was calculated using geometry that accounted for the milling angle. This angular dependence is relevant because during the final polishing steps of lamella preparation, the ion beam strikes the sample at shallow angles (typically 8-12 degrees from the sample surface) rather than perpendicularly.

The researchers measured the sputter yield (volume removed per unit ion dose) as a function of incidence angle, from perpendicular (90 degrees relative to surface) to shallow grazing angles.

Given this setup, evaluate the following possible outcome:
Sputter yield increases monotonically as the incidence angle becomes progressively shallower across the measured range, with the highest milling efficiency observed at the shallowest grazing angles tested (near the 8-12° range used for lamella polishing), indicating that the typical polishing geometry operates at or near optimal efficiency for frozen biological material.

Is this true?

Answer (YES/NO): YES